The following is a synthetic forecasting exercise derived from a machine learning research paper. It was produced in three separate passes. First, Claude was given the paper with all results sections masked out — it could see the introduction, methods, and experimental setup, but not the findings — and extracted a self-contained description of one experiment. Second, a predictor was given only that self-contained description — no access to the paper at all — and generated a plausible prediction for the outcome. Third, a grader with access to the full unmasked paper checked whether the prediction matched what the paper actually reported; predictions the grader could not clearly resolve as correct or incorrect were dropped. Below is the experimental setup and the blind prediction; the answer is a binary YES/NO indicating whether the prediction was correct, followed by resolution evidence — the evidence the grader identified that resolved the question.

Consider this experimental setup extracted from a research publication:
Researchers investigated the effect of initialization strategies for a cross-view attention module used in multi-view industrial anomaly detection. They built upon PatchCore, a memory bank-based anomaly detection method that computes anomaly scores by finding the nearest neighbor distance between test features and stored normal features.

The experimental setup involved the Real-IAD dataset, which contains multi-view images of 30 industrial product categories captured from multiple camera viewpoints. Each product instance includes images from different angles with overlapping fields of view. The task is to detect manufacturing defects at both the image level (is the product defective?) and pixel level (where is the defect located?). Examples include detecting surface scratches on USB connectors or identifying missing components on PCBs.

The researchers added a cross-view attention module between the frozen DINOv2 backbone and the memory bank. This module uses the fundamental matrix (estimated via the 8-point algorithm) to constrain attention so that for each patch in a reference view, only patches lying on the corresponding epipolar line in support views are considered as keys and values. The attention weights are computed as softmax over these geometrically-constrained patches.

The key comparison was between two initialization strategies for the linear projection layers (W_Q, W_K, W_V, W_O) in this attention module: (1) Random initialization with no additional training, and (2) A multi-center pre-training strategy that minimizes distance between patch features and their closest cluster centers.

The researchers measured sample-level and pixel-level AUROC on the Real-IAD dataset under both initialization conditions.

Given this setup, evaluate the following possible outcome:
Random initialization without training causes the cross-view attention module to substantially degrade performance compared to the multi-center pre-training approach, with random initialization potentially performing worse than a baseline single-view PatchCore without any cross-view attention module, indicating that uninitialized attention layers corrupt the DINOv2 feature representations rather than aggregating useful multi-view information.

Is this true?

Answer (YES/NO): YES